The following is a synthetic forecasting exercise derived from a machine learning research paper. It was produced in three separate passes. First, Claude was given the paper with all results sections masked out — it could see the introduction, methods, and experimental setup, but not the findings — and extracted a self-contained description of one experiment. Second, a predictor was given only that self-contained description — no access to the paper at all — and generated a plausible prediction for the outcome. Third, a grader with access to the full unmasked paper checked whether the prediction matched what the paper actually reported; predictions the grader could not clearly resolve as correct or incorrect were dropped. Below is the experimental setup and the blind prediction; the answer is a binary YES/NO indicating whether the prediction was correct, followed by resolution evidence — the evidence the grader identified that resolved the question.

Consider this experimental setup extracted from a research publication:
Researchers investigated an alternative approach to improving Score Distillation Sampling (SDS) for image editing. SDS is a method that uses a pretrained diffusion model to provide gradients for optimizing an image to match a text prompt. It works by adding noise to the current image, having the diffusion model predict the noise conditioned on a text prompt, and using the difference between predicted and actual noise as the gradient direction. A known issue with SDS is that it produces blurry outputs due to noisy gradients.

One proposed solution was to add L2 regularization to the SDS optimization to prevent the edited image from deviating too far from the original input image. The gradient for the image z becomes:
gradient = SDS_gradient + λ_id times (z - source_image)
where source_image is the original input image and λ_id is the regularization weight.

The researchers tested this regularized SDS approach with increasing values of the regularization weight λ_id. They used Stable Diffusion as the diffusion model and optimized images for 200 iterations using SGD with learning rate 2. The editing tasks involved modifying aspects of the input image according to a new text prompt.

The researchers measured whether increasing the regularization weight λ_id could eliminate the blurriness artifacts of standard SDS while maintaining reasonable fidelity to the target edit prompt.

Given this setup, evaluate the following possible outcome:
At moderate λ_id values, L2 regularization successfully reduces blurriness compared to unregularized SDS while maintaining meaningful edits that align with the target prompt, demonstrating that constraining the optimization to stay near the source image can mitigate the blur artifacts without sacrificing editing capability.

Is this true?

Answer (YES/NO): NO